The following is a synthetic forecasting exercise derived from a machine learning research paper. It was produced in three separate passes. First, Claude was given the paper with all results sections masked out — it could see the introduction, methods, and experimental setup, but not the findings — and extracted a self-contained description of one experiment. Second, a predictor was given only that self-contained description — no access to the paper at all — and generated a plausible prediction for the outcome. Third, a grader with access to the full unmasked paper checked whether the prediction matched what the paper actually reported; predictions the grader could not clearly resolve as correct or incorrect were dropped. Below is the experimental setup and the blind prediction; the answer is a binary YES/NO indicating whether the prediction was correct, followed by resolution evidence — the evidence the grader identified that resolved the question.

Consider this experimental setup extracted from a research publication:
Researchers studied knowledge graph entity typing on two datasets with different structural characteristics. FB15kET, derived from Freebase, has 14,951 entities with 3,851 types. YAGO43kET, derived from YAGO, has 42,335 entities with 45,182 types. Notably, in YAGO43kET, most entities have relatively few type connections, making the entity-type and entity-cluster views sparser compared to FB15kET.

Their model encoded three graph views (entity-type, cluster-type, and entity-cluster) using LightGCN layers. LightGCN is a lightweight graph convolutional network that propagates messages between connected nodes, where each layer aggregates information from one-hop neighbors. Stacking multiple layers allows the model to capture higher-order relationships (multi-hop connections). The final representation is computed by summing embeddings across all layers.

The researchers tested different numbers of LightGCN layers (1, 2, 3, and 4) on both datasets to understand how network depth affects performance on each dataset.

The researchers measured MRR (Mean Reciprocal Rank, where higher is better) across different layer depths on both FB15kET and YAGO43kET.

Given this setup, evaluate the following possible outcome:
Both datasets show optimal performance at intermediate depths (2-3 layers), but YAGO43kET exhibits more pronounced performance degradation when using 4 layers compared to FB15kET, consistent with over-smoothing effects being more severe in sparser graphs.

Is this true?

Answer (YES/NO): NO